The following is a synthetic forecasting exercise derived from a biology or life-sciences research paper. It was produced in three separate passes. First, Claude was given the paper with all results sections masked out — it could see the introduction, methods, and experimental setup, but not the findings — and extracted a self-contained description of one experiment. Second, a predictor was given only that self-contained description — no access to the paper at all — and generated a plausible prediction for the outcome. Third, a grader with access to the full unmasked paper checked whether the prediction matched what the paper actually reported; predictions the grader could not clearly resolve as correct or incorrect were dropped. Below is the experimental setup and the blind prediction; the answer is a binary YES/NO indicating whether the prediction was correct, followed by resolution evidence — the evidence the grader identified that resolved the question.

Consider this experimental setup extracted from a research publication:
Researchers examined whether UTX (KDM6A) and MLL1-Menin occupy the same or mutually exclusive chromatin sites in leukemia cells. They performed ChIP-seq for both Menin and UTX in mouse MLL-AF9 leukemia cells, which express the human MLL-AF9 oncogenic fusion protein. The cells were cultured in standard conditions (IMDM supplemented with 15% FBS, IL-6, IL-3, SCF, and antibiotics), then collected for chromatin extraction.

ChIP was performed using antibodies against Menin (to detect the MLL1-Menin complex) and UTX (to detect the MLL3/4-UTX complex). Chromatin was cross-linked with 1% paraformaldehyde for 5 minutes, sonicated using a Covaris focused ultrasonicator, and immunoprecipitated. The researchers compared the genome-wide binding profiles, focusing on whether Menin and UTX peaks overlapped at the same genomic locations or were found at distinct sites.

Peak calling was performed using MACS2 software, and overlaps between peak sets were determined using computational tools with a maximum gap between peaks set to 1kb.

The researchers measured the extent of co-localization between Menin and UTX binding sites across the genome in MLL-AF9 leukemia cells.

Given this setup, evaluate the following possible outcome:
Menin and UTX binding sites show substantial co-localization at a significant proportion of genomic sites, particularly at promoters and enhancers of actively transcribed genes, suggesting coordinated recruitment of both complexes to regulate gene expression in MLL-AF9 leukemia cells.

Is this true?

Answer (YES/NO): NO